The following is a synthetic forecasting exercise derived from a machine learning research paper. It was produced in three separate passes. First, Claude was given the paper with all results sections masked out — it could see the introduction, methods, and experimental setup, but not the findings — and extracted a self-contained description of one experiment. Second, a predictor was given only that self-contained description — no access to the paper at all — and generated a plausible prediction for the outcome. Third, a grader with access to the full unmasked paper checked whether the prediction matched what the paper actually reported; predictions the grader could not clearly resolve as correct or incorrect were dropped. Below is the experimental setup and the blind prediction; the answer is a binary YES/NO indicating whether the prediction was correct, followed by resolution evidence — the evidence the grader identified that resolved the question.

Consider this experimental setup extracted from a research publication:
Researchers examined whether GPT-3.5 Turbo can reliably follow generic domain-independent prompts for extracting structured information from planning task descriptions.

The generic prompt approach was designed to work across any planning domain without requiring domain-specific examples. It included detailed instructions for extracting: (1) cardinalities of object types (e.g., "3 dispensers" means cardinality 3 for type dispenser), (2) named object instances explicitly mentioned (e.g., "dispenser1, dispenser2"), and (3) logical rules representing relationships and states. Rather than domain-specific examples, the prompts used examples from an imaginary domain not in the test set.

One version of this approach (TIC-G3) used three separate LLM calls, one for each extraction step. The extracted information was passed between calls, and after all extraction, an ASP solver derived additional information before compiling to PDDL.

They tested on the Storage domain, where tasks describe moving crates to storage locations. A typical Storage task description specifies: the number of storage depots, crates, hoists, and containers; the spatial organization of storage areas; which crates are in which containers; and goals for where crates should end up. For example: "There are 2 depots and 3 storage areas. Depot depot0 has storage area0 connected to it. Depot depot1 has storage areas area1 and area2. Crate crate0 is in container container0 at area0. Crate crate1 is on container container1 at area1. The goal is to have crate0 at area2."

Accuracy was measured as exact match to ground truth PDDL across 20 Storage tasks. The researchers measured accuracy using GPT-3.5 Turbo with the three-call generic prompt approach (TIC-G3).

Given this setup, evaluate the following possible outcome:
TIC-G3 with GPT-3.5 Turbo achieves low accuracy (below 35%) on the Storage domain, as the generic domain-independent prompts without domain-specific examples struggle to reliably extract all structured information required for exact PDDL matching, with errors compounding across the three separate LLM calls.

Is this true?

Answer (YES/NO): YES